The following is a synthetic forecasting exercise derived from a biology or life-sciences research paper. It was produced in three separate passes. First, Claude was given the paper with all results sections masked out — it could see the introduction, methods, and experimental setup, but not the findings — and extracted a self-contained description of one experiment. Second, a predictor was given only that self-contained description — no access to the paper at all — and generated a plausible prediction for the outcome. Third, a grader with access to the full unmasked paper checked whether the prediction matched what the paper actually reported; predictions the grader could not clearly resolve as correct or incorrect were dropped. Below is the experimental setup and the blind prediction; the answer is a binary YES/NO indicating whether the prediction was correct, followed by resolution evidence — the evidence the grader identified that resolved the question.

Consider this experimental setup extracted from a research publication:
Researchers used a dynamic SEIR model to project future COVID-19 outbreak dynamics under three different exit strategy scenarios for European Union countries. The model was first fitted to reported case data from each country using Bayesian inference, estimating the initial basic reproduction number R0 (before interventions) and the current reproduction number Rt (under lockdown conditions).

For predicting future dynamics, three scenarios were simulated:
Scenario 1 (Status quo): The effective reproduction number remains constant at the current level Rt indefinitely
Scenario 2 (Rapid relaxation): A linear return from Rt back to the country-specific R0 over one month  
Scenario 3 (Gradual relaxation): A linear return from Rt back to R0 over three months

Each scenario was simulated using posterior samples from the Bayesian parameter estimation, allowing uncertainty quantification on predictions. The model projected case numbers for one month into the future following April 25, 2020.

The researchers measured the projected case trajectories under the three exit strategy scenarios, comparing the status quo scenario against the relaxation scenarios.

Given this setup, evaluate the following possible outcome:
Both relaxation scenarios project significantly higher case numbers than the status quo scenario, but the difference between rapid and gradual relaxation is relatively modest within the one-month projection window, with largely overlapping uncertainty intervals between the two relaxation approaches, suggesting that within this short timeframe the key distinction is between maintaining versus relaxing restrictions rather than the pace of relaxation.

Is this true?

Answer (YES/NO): NO